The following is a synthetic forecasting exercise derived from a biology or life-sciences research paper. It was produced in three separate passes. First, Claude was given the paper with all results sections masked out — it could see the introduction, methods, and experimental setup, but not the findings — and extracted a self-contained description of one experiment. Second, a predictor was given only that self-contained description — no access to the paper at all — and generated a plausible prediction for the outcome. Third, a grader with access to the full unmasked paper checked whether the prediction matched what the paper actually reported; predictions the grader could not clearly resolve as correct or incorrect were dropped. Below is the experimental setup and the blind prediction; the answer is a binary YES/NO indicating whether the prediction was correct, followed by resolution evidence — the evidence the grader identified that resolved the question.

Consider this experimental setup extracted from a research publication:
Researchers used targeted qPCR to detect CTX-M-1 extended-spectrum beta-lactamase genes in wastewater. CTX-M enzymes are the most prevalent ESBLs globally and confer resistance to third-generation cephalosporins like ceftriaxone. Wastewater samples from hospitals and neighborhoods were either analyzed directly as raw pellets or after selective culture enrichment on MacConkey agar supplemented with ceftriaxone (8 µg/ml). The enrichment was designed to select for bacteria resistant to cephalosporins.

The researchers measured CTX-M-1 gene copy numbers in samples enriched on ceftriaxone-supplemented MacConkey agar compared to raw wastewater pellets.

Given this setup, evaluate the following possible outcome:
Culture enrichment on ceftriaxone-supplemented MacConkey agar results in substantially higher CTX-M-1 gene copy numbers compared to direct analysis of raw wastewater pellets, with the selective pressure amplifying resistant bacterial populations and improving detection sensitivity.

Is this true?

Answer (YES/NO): YES